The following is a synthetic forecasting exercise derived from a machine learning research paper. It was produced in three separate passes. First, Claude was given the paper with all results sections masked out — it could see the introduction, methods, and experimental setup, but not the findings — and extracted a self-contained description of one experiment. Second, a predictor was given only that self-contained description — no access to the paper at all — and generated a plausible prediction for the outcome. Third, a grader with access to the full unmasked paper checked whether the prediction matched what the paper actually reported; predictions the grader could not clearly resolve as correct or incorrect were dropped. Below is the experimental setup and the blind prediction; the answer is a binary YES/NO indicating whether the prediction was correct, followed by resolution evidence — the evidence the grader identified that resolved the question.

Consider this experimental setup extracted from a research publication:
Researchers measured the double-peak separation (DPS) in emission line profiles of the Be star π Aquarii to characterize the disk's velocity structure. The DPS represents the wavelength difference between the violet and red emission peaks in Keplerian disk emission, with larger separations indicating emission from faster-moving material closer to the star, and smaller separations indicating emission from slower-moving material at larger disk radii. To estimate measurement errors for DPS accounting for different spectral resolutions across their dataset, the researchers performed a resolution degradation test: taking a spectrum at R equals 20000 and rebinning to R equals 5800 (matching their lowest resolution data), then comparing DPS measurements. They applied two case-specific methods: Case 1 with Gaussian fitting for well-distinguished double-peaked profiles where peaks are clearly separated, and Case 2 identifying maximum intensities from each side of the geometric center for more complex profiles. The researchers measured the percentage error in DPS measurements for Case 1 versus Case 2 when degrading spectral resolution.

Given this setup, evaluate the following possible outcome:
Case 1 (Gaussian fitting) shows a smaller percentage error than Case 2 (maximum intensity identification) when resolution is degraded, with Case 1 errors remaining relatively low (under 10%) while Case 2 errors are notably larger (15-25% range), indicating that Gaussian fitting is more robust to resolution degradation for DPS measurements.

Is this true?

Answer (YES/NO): NO